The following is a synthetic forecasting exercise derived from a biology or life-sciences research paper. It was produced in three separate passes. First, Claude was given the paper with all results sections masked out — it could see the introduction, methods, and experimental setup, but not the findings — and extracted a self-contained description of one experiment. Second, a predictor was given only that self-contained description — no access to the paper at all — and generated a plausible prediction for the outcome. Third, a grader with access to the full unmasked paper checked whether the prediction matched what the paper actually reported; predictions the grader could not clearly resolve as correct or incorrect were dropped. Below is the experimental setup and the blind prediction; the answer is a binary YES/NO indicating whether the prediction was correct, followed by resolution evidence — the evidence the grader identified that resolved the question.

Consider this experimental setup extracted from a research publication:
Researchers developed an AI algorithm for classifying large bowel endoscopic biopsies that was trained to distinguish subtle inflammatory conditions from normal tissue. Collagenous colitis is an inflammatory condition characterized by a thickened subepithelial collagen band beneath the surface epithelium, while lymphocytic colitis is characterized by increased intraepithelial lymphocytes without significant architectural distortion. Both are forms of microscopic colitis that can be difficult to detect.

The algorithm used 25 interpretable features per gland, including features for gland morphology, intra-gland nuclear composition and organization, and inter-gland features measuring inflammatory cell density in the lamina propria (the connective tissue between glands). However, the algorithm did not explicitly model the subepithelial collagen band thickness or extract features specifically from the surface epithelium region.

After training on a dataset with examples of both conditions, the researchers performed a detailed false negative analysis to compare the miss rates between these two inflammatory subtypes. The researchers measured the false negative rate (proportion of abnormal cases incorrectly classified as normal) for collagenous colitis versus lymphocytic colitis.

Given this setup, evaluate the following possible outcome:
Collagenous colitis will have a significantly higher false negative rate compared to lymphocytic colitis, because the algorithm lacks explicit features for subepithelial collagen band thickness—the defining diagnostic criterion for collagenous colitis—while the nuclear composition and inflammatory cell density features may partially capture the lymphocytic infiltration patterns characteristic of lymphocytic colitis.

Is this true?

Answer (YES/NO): YES